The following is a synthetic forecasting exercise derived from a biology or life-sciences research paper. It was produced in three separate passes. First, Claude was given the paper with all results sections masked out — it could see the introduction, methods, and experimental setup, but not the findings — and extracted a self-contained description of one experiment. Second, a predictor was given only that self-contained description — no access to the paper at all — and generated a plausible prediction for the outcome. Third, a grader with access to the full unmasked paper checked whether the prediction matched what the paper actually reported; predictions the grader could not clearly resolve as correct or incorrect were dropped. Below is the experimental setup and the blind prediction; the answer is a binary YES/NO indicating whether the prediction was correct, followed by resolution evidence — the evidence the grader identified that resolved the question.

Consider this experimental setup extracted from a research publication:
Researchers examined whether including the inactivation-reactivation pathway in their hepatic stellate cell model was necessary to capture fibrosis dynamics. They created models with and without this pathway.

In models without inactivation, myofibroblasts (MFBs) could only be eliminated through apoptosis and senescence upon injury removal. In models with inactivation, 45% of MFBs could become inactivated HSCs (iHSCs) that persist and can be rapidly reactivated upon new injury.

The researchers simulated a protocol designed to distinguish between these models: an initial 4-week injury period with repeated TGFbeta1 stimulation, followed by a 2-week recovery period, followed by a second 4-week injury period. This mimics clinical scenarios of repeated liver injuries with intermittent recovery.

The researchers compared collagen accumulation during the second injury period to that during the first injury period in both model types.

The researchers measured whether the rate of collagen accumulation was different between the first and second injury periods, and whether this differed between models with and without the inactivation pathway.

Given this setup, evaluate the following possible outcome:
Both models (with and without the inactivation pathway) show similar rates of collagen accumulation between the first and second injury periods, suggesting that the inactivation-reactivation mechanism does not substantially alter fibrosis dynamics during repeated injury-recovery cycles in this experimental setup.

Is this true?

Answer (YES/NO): NO